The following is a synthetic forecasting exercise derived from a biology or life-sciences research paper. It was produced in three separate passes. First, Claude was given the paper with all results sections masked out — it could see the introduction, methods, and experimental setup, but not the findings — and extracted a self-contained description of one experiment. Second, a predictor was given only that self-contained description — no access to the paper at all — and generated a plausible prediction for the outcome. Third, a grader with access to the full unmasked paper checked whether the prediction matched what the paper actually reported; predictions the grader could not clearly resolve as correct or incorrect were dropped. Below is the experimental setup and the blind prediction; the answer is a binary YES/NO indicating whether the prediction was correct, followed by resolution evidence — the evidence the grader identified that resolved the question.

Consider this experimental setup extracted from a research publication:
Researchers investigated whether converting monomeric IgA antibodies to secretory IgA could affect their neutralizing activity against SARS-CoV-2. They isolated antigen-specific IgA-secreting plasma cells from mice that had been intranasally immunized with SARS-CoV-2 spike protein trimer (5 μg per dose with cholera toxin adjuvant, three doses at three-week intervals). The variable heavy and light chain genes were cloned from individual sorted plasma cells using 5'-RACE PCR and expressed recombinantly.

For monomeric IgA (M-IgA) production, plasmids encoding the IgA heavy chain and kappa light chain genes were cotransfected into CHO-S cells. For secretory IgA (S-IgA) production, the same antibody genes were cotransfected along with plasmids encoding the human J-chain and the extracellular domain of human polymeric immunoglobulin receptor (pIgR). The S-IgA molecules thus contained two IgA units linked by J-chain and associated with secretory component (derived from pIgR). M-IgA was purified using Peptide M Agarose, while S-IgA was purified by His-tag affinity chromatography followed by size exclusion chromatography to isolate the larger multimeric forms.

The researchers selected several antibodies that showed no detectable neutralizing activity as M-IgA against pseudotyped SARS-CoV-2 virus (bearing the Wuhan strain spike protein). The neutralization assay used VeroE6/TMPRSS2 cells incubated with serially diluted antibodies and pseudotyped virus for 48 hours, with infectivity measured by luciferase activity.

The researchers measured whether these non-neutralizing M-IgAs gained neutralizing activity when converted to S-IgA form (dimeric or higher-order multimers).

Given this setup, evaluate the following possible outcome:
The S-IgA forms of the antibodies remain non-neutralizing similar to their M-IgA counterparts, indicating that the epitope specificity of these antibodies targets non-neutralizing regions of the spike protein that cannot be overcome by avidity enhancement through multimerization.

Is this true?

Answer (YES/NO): NO